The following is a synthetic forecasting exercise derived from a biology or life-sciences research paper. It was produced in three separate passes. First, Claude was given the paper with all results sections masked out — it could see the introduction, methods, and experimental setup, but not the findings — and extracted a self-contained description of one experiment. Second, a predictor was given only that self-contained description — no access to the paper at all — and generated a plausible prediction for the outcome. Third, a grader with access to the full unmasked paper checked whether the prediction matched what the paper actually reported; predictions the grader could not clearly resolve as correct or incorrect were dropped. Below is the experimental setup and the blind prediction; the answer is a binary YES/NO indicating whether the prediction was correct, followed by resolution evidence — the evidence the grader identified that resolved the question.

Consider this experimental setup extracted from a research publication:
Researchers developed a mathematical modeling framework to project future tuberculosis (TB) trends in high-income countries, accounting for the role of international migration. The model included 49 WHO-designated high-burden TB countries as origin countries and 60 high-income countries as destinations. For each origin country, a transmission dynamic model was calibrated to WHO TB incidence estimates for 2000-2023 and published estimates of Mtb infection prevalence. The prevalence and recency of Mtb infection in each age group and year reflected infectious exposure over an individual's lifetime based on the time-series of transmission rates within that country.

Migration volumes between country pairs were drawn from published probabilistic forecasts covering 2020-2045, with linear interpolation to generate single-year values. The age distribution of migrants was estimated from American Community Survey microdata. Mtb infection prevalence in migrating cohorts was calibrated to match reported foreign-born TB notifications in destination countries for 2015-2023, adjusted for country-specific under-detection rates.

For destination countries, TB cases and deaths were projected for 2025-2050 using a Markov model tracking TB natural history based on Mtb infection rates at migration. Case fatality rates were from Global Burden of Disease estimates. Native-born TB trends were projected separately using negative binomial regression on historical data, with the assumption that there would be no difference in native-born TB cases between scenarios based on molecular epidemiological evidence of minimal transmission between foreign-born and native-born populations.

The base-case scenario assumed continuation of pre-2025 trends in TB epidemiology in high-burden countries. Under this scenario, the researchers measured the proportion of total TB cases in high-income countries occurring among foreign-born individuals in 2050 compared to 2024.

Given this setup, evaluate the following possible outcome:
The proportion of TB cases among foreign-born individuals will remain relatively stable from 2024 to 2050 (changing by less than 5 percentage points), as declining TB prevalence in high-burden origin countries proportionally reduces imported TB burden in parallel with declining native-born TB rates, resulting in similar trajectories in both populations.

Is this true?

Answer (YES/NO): NO